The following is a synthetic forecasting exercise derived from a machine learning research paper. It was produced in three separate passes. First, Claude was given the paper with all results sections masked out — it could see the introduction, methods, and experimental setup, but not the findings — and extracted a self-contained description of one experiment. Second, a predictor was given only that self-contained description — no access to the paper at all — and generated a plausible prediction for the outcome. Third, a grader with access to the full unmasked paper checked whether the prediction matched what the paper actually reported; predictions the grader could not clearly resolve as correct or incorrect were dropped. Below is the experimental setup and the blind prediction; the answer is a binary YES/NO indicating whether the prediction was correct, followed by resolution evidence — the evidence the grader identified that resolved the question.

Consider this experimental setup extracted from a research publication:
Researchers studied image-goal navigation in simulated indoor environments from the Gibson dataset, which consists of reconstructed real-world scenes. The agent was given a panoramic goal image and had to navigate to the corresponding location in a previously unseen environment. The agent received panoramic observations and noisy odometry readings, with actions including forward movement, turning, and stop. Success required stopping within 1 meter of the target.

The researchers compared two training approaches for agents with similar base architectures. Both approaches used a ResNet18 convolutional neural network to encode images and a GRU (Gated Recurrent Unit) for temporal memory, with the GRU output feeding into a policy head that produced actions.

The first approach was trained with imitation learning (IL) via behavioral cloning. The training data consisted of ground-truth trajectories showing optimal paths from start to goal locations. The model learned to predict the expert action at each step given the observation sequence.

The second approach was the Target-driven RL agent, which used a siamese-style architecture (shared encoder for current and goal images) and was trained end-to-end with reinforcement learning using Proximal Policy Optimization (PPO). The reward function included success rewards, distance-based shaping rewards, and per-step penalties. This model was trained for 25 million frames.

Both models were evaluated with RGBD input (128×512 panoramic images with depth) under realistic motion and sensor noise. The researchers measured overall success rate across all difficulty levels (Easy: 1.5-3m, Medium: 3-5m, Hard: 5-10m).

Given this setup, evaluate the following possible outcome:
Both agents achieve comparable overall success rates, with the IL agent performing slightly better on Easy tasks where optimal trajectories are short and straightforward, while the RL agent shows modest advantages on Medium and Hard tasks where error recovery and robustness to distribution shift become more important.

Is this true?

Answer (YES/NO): YES